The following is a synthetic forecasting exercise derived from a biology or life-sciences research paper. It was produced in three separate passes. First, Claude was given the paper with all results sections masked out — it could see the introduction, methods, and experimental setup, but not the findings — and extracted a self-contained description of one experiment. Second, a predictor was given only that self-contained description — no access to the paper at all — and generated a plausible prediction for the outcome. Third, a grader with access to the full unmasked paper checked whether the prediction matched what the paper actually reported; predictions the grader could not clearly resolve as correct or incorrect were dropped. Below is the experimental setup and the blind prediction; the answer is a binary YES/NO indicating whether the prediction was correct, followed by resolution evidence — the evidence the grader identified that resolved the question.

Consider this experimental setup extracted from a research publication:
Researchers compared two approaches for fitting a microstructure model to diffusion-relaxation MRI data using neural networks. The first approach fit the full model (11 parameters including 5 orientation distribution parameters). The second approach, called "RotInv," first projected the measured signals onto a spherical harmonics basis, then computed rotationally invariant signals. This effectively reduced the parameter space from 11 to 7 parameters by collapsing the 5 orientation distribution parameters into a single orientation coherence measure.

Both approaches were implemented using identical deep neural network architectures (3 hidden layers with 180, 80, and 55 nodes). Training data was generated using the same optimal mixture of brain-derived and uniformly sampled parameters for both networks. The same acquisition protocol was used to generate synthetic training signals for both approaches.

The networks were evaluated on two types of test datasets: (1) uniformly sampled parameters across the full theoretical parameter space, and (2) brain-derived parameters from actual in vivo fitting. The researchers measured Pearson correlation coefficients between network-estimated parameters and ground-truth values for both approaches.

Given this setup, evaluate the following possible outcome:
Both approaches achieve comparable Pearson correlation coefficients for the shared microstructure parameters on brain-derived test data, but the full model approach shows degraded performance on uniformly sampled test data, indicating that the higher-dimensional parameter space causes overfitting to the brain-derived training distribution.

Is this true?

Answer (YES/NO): NO